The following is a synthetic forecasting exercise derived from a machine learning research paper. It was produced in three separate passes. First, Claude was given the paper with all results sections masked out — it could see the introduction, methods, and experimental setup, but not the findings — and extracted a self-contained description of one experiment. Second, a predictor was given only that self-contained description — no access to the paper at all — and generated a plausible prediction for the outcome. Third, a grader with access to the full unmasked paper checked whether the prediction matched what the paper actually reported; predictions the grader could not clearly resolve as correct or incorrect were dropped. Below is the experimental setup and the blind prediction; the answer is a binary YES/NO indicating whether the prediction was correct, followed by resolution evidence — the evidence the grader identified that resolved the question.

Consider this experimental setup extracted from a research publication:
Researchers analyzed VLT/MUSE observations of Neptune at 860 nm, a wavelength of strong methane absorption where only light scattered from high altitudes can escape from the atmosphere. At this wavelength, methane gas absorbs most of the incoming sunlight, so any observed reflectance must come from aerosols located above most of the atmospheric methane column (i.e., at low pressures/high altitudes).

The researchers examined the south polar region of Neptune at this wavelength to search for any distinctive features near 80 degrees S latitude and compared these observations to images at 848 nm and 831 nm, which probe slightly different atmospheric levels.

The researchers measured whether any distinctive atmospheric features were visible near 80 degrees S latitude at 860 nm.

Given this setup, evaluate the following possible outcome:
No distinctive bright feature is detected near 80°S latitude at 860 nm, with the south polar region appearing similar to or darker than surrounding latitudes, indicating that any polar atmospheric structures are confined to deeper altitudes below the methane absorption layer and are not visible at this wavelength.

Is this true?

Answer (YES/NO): NO